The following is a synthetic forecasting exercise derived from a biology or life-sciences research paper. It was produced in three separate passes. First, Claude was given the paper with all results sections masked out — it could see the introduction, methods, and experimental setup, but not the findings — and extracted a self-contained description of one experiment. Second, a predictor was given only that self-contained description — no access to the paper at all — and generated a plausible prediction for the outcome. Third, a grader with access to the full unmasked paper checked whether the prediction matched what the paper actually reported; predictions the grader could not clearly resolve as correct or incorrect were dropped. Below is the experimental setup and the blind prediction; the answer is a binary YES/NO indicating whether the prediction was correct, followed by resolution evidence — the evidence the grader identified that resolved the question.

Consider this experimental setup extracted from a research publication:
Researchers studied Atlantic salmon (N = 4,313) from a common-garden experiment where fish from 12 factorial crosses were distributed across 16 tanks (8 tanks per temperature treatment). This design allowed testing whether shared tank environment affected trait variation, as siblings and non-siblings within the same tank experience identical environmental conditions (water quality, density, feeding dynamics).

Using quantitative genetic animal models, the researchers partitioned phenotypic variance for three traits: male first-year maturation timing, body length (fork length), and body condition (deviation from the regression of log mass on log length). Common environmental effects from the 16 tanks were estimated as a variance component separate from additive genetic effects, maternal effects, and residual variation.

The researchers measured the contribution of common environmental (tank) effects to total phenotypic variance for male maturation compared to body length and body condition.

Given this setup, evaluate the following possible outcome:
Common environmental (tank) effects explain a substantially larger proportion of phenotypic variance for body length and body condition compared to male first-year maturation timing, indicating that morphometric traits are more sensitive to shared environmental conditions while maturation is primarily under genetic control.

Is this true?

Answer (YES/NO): YES